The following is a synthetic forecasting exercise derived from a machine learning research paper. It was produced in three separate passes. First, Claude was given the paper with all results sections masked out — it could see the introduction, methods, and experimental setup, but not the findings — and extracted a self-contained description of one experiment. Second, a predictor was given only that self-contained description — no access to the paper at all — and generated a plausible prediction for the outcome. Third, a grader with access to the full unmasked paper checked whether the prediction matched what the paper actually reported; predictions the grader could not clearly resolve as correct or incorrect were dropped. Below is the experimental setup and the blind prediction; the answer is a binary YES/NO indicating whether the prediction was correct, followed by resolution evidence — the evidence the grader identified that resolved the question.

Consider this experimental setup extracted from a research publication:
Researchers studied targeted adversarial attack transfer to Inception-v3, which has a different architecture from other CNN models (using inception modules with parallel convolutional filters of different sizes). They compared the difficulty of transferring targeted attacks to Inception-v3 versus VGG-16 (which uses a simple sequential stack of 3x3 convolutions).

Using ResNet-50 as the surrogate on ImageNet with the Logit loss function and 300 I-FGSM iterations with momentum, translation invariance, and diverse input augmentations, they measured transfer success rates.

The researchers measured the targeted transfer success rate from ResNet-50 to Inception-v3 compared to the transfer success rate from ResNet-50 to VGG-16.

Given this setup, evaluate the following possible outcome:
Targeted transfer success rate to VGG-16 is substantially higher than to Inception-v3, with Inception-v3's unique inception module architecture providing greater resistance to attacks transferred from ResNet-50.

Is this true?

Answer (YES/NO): YES